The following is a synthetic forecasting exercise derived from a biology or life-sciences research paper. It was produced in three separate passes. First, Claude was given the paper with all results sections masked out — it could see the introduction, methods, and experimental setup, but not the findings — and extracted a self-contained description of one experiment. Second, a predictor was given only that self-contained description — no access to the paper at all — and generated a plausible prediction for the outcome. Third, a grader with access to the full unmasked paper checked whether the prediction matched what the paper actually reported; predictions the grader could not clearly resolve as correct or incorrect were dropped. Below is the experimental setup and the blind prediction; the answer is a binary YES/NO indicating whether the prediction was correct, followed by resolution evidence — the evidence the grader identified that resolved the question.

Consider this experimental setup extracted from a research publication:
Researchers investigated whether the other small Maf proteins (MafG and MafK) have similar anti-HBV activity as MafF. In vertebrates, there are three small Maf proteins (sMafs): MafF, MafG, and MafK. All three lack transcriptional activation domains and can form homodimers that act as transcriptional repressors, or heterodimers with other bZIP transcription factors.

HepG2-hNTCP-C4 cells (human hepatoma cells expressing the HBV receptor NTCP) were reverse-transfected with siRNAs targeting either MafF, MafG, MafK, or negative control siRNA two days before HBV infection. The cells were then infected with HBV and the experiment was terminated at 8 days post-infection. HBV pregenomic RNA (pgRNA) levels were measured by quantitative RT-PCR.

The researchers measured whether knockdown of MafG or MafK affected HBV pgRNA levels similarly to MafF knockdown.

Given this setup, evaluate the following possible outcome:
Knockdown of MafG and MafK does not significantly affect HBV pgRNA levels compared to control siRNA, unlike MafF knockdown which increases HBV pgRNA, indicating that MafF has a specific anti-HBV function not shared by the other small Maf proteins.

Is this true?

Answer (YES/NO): YES